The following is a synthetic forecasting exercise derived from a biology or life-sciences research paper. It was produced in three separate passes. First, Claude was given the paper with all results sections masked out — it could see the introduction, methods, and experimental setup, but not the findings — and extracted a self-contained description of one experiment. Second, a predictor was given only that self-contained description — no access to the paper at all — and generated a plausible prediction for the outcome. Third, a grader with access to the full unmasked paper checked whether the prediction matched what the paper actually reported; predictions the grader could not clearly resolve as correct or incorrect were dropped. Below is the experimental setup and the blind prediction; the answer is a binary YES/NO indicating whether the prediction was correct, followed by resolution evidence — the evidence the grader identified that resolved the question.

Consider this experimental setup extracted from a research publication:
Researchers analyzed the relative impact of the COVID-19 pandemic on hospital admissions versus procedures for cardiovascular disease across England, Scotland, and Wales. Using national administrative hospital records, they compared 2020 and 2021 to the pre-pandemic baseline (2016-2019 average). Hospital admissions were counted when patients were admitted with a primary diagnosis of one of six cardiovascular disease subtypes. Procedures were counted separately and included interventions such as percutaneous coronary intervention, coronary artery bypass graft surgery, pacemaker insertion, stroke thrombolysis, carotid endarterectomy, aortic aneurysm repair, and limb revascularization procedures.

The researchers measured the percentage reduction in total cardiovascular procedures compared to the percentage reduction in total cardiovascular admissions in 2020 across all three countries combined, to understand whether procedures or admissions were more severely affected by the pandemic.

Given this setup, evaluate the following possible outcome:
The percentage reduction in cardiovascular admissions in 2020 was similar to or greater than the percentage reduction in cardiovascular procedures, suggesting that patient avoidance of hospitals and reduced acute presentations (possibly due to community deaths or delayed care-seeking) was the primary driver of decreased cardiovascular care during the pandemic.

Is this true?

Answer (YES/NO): NO